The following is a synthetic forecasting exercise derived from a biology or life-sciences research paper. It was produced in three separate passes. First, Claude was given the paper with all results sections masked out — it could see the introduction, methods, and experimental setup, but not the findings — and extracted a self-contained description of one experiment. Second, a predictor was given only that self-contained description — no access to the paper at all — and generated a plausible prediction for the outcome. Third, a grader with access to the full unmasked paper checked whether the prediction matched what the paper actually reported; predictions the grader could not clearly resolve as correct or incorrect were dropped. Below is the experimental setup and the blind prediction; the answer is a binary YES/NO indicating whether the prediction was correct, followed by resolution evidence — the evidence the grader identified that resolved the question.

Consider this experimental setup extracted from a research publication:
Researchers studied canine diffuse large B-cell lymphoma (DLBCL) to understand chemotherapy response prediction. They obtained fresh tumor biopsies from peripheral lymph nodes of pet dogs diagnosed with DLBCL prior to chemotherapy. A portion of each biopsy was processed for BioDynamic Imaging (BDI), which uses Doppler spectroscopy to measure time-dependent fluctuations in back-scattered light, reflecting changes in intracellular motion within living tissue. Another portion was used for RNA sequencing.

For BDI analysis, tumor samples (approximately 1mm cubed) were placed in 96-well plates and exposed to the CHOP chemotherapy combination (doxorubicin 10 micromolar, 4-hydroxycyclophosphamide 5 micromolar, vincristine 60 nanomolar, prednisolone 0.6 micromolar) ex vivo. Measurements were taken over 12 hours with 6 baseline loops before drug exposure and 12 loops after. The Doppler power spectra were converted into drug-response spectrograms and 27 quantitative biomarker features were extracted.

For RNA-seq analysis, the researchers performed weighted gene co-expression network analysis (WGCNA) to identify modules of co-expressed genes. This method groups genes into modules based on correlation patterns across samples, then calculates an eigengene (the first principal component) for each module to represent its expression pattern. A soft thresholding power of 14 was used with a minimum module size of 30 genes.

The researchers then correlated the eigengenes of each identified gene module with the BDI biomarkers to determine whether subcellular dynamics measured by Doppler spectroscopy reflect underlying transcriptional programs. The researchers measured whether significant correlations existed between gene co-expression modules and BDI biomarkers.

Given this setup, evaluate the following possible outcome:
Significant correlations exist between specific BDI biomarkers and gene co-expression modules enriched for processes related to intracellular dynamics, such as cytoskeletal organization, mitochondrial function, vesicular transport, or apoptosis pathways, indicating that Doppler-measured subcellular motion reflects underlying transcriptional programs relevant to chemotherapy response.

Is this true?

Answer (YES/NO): YES